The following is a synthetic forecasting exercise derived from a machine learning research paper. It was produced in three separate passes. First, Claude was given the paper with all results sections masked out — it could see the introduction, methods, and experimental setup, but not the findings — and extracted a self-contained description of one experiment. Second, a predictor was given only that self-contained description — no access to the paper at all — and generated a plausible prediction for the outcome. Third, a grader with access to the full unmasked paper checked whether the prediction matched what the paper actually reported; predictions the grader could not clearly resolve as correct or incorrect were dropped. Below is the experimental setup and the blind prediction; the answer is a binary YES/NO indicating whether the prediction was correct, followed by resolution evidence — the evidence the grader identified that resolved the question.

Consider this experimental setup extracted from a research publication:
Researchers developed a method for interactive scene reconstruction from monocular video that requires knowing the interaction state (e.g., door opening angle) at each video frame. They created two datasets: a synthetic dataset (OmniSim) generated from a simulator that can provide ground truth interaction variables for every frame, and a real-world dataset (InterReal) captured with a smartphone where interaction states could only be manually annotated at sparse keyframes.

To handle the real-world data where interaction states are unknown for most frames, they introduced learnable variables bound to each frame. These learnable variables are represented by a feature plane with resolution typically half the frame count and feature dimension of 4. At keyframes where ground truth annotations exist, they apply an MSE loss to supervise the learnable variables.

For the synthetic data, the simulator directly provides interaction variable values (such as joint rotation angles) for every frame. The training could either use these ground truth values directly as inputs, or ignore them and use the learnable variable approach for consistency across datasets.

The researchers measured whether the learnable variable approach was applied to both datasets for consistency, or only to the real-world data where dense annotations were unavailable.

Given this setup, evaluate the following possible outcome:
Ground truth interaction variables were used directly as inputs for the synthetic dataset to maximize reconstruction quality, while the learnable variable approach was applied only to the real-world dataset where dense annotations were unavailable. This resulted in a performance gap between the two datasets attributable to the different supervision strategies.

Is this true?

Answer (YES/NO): NO